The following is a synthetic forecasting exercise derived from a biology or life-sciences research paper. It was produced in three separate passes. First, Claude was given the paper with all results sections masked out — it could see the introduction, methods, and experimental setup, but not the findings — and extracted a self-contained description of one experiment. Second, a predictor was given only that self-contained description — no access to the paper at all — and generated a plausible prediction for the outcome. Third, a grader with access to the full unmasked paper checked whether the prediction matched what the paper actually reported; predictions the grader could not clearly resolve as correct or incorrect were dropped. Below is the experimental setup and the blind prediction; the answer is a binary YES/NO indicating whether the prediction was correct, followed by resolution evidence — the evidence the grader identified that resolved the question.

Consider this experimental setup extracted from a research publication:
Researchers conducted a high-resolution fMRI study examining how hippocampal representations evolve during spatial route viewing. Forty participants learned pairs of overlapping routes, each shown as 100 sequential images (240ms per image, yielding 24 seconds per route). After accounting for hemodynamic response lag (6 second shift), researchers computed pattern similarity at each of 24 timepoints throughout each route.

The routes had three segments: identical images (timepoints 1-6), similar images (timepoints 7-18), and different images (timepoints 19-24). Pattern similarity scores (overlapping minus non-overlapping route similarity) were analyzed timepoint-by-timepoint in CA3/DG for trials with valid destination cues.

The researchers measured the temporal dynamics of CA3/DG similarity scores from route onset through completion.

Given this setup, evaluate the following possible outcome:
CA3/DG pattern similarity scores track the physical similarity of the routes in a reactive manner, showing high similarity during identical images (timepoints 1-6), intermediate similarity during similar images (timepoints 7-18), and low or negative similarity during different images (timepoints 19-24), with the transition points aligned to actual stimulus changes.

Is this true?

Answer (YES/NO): NO